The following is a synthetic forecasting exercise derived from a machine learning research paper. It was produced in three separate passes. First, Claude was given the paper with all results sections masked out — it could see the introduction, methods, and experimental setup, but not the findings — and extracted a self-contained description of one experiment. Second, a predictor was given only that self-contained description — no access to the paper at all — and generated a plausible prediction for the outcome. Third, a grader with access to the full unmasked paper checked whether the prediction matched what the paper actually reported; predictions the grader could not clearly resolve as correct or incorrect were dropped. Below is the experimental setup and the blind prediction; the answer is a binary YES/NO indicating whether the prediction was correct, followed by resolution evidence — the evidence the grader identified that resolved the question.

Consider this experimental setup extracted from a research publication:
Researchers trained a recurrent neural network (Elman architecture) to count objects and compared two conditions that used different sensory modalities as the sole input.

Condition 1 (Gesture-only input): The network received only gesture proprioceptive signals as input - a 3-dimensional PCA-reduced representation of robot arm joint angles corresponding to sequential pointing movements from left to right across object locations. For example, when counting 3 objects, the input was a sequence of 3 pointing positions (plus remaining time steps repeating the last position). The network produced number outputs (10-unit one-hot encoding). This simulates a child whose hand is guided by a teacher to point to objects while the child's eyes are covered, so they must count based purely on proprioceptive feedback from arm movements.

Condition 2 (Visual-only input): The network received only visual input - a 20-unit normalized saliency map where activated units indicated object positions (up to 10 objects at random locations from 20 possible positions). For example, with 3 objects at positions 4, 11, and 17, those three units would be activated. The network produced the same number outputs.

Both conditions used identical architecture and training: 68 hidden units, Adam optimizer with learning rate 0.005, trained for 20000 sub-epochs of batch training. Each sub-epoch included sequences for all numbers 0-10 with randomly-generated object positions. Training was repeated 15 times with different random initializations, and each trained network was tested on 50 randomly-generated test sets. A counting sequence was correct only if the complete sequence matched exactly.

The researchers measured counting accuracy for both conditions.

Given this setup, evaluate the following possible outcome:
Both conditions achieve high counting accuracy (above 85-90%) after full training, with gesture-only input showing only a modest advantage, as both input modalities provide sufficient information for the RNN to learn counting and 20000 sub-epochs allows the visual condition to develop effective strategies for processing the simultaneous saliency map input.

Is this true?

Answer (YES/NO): NO